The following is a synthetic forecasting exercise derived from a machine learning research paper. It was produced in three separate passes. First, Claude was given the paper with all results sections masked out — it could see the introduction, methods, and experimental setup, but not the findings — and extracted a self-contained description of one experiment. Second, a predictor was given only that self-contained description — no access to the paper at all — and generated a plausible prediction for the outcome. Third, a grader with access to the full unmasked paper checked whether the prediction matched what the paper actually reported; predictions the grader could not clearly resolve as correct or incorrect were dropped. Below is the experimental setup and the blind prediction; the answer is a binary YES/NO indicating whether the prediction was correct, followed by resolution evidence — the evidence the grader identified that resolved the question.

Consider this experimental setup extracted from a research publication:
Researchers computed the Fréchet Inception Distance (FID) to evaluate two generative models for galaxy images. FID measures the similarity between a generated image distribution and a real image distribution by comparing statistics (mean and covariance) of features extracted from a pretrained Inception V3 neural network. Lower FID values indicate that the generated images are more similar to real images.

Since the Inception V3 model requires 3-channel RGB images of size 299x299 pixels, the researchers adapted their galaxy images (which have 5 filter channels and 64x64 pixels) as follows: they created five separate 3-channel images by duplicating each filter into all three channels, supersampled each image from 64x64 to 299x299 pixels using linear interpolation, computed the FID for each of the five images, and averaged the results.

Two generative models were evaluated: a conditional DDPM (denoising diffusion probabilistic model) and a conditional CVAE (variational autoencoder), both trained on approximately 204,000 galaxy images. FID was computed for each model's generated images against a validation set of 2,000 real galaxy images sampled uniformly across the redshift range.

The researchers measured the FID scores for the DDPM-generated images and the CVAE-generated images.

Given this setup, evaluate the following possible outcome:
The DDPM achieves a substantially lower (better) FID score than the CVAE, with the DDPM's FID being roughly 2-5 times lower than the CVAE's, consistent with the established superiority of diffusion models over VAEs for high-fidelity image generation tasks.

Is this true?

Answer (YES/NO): NO